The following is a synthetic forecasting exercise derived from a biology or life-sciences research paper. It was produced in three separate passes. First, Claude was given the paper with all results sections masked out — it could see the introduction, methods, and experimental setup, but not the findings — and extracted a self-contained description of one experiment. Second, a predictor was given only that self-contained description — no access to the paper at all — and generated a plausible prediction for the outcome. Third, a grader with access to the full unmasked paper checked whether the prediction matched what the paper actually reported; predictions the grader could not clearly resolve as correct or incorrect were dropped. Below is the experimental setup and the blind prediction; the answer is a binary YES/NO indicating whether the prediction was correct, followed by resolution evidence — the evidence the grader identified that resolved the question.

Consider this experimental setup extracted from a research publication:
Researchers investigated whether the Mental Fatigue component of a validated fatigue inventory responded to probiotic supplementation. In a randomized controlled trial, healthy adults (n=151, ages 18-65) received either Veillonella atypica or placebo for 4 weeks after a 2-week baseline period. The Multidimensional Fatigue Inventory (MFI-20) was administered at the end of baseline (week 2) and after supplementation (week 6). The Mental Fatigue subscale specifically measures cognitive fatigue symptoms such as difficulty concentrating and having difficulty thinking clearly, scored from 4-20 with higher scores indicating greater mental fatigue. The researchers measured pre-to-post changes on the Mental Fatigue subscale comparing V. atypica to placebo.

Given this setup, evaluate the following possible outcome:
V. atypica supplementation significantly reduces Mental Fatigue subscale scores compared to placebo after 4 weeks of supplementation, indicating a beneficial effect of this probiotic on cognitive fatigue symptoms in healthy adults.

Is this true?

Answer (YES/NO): NO